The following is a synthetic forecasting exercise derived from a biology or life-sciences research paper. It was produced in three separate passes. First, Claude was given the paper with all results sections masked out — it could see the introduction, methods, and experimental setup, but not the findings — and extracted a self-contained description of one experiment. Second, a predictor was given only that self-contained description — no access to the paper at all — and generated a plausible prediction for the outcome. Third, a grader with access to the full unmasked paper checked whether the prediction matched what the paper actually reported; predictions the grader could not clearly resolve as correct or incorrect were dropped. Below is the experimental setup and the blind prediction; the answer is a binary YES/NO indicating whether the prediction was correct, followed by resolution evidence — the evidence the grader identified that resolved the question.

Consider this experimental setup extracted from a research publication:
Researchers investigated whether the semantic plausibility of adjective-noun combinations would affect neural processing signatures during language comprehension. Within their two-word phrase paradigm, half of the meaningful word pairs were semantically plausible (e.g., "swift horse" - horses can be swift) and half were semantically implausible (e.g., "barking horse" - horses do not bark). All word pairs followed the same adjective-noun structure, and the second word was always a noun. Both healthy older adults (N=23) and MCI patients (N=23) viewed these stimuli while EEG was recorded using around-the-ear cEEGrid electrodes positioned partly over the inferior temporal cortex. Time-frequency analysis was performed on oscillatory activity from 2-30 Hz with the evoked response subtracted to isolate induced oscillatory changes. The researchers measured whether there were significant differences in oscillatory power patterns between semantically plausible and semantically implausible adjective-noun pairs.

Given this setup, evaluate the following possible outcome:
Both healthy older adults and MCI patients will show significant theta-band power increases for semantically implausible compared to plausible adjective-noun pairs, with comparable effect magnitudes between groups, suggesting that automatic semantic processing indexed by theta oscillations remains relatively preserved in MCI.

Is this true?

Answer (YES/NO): NO